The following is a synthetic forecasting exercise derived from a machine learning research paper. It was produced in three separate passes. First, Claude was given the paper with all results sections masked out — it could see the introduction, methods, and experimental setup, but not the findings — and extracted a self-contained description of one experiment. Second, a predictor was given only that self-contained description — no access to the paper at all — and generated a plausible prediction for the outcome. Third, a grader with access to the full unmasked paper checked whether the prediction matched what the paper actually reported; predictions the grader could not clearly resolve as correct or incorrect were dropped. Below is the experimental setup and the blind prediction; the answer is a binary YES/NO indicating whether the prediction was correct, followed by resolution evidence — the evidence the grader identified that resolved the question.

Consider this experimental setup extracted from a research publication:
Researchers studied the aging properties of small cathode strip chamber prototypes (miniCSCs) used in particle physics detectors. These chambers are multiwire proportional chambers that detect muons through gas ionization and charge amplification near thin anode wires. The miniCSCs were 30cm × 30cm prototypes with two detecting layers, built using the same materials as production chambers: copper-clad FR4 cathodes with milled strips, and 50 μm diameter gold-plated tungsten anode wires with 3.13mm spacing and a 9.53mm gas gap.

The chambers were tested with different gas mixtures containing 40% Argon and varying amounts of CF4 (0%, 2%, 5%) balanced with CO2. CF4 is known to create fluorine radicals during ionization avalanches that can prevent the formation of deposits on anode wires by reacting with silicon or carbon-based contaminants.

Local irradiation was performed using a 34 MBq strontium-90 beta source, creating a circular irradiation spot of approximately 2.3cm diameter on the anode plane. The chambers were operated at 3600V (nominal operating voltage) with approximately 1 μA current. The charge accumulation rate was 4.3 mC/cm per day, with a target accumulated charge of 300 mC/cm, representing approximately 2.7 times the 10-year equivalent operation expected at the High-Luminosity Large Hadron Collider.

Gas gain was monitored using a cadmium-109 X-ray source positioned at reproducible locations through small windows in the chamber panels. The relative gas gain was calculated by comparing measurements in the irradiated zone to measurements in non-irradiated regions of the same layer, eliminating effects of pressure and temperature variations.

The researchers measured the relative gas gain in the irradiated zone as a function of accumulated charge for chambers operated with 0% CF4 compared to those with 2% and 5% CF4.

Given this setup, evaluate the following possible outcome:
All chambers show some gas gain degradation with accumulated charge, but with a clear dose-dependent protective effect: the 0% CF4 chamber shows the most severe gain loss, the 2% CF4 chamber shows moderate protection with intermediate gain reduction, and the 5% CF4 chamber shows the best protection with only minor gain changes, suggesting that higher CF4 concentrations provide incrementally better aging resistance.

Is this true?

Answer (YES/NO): NO